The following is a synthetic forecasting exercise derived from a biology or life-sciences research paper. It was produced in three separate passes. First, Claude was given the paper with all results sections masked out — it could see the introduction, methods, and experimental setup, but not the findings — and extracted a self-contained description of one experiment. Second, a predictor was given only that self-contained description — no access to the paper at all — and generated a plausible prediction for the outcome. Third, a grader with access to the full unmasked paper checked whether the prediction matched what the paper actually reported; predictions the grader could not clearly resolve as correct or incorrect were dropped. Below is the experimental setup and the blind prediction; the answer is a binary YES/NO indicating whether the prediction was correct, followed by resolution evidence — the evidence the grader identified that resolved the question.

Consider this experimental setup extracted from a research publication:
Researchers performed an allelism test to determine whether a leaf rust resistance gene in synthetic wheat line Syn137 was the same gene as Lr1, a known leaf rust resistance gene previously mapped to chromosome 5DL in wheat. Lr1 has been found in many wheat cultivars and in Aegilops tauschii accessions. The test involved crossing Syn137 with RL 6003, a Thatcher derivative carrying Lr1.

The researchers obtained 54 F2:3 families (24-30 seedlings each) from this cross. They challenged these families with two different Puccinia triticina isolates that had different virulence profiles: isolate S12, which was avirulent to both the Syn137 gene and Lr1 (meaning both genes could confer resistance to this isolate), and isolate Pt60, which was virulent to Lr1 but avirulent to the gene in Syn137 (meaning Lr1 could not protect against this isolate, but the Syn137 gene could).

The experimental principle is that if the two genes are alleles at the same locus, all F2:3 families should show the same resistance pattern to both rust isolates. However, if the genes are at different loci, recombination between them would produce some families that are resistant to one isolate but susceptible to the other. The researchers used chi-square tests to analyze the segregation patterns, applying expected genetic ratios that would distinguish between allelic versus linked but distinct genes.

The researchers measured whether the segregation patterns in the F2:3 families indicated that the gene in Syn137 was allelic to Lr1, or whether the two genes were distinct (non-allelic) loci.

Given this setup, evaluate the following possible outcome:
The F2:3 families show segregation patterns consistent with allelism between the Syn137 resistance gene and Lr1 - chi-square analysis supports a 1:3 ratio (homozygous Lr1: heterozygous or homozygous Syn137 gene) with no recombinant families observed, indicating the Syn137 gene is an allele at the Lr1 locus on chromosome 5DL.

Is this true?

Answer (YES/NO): NO